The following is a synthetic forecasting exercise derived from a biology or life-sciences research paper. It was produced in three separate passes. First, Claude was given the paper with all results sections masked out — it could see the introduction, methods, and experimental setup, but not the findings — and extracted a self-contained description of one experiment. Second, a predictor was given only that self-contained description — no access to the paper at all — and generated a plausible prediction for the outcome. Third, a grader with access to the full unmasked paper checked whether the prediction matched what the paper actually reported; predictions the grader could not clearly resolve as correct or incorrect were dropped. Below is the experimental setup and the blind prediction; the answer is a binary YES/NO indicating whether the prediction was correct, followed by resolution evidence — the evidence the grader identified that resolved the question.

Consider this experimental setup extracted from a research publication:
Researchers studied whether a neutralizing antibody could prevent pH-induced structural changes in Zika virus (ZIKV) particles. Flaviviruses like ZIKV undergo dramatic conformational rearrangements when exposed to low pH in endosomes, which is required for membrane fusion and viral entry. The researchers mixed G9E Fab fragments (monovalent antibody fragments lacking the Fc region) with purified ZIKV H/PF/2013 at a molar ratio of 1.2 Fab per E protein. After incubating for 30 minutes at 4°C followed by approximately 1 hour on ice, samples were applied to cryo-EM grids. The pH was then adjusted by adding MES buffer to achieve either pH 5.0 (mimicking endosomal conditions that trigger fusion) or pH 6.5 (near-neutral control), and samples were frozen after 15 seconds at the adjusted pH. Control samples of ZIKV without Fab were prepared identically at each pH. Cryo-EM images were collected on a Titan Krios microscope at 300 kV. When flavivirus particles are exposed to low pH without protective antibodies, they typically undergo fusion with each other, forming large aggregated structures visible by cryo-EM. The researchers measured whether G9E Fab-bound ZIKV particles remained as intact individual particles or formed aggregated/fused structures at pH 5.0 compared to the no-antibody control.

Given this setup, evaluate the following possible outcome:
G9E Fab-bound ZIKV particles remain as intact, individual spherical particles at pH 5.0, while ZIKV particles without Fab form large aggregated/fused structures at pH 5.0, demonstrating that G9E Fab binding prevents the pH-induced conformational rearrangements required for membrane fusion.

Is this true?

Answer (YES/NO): YES